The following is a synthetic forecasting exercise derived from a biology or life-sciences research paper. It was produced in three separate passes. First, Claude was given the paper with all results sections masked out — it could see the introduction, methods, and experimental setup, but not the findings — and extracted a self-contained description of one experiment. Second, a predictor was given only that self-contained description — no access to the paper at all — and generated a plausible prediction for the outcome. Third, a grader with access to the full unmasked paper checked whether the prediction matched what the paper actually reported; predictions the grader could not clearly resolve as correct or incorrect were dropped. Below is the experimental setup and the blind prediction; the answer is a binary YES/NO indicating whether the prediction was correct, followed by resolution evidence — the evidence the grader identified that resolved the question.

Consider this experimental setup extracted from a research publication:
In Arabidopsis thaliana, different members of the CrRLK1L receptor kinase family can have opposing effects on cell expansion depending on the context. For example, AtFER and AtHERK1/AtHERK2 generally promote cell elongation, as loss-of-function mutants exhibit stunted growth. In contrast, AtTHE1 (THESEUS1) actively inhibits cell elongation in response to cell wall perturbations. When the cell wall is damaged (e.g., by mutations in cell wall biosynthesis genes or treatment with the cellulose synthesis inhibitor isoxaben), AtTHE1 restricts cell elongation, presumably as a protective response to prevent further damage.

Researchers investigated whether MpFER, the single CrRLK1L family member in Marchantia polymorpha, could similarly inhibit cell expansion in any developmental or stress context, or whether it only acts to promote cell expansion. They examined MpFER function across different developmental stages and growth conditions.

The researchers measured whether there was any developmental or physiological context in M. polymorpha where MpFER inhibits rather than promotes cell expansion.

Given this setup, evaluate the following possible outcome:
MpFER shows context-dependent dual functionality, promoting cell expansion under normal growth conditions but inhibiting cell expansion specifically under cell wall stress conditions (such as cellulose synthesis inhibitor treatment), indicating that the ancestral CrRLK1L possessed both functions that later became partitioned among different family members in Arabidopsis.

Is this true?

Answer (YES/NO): NO